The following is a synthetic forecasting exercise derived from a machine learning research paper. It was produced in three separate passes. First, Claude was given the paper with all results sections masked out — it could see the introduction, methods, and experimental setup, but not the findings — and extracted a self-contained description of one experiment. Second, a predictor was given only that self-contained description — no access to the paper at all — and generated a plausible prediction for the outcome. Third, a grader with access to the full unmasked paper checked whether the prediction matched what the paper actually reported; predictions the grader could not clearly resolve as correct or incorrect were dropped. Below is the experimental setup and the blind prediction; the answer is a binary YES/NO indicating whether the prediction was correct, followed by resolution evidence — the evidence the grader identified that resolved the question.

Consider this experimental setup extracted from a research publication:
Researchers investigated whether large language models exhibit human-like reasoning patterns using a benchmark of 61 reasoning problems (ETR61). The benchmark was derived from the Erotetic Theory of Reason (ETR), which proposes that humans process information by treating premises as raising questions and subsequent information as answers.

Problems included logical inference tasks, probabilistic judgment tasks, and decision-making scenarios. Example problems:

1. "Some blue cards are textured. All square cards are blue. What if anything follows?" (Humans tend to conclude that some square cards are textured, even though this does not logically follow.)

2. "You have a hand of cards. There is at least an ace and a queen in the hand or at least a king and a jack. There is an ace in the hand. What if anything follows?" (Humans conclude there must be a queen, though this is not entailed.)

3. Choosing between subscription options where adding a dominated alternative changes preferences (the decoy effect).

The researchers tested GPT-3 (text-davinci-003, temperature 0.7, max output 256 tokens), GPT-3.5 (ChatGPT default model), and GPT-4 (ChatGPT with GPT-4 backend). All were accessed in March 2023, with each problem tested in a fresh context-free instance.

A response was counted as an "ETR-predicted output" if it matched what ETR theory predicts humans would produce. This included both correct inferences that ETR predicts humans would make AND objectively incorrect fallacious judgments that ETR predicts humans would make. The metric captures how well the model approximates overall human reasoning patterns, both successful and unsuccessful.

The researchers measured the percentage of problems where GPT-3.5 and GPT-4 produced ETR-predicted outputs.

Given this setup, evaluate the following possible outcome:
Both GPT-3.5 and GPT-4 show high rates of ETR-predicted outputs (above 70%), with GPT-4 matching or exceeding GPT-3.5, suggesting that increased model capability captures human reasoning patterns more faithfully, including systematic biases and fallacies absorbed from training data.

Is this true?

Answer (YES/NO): NO